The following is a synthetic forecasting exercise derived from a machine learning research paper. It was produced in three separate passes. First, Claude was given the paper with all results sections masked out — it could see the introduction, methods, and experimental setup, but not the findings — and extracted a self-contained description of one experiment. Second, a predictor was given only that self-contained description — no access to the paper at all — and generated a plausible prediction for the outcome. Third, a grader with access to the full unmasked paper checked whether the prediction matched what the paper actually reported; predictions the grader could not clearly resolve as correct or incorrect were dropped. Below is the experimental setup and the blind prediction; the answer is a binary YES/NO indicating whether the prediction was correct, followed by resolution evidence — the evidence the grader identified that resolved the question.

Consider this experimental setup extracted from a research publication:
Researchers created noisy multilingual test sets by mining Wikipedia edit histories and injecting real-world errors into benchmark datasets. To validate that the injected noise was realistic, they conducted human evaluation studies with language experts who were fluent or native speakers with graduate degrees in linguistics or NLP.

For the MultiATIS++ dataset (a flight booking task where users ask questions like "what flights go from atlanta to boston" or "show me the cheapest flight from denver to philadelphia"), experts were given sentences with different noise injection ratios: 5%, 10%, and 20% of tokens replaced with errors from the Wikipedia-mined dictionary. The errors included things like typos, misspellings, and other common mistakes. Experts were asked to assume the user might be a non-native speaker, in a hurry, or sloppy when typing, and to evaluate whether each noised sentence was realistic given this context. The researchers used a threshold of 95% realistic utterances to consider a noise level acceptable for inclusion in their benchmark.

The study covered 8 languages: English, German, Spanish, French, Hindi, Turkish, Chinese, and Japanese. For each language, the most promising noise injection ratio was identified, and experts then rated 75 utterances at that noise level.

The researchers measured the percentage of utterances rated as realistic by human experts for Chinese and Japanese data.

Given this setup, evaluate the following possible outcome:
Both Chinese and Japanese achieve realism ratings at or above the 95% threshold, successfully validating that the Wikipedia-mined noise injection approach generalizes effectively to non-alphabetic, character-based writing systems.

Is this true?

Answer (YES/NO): NO